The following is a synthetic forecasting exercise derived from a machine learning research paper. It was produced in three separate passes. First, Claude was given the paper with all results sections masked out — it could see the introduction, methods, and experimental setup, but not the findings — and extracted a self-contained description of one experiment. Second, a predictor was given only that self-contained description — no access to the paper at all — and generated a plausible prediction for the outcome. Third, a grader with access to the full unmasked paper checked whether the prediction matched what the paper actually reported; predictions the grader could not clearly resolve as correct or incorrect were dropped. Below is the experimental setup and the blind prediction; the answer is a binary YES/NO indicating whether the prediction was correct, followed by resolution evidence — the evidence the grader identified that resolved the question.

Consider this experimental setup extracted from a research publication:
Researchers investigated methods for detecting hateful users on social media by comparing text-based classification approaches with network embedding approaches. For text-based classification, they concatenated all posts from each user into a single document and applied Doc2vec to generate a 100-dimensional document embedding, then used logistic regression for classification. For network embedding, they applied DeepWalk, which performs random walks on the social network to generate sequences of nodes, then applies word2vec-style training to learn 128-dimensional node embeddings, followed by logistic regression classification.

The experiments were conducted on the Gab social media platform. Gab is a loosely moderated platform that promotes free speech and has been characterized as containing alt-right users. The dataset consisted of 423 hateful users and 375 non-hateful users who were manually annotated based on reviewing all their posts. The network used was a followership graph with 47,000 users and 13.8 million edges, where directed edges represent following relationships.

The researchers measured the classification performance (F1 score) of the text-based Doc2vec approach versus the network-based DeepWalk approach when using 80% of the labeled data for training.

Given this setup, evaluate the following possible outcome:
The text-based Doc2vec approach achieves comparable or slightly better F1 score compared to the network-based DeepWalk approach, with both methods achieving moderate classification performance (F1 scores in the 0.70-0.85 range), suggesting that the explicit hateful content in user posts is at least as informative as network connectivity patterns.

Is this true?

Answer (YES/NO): YES